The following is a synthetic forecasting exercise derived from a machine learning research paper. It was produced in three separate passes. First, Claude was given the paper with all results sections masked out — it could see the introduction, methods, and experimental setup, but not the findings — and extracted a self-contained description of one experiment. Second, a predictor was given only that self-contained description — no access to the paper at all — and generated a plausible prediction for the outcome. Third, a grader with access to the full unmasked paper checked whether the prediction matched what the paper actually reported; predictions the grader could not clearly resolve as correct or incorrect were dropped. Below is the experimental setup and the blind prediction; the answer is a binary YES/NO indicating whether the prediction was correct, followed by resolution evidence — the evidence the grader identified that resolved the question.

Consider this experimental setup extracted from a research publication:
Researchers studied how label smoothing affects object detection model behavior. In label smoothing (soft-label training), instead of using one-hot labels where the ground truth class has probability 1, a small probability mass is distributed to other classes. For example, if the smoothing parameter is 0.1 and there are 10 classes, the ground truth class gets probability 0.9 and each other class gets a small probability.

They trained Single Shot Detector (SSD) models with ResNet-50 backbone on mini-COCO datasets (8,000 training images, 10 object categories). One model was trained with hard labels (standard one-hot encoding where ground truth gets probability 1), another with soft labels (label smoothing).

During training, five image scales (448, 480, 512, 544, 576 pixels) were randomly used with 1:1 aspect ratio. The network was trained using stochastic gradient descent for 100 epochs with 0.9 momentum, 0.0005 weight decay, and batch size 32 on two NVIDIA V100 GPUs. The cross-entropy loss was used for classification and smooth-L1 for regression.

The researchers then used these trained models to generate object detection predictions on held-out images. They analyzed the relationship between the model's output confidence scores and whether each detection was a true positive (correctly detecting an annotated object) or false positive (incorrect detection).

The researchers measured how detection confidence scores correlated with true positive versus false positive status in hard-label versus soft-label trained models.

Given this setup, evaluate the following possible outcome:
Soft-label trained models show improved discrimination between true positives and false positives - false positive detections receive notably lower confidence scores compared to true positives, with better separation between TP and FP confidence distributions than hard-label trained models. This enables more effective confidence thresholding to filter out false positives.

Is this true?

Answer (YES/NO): NO